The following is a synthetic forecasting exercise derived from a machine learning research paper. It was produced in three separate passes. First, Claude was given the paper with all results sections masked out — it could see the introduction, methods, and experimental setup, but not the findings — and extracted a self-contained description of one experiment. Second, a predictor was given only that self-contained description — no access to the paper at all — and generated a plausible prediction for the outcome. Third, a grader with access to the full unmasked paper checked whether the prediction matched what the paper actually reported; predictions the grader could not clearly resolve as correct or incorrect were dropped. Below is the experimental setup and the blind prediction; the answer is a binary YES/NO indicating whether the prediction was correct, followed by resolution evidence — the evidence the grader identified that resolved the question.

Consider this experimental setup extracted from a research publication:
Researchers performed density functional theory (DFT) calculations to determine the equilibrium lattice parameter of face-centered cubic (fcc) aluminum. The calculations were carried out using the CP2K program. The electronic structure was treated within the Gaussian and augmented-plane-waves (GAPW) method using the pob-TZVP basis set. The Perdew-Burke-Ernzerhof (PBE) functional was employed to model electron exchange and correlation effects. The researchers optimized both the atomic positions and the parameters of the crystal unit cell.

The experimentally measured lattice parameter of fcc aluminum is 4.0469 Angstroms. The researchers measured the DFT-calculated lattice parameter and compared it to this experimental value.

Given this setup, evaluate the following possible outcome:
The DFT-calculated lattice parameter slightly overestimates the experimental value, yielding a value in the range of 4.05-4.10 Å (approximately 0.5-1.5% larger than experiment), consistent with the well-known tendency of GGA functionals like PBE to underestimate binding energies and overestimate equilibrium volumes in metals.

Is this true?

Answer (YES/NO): YES